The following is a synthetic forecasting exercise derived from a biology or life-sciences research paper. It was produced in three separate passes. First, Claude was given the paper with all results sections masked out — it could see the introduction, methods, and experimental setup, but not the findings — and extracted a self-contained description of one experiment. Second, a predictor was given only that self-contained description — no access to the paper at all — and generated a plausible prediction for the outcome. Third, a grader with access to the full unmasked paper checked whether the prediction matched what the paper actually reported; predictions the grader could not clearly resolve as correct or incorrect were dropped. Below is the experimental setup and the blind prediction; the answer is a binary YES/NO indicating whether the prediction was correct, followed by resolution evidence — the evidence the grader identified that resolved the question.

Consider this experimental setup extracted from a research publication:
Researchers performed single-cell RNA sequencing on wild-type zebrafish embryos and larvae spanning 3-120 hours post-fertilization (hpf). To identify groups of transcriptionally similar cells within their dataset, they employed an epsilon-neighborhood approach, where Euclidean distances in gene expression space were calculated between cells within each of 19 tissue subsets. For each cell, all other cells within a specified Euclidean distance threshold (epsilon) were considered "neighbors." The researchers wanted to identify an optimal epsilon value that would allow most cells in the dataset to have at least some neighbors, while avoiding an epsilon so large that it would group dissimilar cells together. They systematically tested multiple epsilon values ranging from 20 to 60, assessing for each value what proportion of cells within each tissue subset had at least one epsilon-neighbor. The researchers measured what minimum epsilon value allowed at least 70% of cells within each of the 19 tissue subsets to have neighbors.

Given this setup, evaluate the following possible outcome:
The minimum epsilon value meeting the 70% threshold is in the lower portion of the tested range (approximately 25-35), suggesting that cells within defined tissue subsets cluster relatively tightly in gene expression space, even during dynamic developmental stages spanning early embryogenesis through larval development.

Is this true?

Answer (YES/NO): YES